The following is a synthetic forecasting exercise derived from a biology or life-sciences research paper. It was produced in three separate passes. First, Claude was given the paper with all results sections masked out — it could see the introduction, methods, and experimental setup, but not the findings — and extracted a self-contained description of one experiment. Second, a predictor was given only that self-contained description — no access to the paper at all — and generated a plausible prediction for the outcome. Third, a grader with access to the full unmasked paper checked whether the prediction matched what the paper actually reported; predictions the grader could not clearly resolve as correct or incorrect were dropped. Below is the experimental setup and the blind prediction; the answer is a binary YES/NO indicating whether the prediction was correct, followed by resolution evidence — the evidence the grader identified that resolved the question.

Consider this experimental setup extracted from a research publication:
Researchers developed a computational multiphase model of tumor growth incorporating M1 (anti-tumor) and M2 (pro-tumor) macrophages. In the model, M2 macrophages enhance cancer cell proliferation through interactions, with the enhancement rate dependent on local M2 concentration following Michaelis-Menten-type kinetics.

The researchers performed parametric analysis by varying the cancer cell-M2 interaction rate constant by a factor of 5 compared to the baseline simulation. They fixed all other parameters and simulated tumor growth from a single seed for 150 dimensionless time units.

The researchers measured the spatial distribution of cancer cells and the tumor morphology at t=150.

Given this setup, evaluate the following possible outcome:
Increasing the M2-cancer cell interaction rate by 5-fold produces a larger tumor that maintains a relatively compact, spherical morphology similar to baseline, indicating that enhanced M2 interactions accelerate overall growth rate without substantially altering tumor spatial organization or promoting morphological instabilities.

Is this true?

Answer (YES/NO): NO